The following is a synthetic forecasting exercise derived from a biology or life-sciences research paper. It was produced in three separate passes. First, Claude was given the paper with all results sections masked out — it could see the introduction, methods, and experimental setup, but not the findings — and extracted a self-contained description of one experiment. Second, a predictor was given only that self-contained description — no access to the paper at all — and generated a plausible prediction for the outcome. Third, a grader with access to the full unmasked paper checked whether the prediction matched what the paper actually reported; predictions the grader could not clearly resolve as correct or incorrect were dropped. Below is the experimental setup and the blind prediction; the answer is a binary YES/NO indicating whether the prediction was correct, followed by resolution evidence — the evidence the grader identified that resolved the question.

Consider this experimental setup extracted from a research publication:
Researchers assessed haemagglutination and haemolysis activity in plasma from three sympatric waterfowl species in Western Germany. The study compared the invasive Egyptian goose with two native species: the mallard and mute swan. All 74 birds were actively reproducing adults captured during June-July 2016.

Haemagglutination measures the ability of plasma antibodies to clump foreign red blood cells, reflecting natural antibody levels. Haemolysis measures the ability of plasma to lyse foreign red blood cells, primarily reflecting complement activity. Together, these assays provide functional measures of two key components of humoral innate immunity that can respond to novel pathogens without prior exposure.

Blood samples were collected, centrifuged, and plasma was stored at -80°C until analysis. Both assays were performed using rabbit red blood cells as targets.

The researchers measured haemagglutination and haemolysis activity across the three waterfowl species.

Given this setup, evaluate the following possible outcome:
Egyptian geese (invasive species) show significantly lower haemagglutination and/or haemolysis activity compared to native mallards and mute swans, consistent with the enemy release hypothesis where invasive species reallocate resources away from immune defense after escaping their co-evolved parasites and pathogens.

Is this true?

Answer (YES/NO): NO